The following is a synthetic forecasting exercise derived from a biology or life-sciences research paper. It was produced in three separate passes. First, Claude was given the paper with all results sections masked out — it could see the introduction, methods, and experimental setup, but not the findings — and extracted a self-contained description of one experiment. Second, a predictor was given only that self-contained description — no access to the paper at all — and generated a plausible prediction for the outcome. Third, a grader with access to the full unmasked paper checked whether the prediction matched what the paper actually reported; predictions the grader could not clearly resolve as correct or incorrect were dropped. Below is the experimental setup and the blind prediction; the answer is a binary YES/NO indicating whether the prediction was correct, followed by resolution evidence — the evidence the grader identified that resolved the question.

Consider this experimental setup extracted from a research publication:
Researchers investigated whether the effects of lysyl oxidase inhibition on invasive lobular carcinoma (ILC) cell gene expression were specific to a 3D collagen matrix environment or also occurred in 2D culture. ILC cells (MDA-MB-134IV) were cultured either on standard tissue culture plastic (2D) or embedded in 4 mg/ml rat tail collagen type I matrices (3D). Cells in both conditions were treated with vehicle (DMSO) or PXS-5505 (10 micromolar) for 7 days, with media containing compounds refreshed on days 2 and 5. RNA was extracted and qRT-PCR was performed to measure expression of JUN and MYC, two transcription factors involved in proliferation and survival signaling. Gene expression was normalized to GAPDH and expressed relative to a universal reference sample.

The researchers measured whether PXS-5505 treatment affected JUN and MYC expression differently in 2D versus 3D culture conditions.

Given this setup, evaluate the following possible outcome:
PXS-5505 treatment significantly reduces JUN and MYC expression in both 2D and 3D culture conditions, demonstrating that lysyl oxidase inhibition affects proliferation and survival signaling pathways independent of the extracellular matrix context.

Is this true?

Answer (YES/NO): NO